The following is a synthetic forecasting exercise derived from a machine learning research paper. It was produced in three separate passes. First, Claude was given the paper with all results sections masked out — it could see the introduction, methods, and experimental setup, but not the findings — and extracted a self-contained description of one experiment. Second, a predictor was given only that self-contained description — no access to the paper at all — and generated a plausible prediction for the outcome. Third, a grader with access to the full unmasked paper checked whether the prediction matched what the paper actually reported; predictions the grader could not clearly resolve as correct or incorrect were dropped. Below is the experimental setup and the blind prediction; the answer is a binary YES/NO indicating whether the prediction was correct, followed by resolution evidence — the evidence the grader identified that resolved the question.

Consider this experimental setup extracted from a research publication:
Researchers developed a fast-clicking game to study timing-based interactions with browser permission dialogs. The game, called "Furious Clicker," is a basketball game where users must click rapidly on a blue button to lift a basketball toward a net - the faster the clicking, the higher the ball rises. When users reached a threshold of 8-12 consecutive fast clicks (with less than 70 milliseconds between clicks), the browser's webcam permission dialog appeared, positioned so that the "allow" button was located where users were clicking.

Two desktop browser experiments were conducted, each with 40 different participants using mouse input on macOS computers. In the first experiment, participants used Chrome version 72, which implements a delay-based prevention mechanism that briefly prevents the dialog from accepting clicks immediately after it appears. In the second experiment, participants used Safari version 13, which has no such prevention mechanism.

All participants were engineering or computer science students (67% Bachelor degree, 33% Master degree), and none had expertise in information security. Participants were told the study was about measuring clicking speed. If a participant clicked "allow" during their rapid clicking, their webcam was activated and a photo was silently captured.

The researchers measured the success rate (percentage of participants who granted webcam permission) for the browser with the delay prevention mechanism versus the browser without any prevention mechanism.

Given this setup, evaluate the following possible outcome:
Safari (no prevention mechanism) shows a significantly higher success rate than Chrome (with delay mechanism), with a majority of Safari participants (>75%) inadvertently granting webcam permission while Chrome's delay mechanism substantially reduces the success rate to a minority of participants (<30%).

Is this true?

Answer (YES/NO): NO